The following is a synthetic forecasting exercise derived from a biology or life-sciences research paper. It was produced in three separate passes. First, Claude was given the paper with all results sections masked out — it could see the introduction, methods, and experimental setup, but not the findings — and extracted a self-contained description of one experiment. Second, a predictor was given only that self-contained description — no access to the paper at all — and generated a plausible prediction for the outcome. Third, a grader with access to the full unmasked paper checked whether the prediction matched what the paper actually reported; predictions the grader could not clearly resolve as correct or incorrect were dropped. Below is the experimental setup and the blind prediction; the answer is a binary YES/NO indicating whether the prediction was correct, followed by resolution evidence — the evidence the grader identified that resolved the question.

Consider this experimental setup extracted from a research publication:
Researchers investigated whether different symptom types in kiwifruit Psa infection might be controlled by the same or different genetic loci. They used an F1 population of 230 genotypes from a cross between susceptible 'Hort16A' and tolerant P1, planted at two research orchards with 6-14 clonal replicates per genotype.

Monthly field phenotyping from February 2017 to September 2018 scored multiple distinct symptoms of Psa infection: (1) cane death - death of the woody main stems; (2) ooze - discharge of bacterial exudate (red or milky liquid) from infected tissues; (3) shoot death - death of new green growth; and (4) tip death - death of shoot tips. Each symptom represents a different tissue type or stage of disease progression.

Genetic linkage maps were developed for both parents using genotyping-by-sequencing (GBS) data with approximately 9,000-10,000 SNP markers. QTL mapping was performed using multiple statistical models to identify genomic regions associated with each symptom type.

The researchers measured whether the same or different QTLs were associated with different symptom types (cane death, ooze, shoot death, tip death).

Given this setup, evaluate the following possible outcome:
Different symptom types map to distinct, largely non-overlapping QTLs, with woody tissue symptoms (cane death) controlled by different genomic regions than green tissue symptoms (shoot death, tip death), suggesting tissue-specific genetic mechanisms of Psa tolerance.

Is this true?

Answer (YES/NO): NO